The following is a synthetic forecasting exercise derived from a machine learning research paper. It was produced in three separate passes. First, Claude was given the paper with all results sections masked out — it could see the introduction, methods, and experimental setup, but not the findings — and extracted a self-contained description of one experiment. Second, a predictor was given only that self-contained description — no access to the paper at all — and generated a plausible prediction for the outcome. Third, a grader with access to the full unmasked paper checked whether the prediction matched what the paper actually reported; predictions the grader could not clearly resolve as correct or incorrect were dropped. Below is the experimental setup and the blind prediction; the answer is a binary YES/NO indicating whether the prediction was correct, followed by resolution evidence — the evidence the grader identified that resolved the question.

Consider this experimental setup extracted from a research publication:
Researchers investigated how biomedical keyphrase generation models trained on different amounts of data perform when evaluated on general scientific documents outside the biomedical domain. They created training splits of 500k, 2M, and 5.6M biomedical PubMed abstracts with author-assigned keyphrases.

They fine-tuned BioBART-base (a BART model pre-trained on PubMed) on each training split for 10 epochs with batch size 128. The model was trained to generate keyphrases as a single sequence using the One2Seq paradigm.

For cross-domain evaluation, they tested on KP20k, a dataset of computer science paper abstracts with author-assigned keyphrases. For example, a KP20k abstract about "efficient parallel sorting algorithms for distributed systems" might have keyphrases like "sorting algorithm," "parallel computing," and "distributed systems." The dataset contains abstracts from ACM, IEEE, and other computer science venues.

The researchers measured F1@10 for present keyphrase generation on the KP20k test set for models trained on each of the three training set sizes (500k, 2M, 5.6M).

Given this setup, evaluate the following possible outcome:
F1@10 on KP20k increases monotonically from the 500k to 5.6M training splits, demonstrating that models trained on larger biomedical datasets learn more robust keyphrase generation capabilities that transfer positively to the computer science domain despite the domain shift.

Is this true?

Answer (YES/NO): YES